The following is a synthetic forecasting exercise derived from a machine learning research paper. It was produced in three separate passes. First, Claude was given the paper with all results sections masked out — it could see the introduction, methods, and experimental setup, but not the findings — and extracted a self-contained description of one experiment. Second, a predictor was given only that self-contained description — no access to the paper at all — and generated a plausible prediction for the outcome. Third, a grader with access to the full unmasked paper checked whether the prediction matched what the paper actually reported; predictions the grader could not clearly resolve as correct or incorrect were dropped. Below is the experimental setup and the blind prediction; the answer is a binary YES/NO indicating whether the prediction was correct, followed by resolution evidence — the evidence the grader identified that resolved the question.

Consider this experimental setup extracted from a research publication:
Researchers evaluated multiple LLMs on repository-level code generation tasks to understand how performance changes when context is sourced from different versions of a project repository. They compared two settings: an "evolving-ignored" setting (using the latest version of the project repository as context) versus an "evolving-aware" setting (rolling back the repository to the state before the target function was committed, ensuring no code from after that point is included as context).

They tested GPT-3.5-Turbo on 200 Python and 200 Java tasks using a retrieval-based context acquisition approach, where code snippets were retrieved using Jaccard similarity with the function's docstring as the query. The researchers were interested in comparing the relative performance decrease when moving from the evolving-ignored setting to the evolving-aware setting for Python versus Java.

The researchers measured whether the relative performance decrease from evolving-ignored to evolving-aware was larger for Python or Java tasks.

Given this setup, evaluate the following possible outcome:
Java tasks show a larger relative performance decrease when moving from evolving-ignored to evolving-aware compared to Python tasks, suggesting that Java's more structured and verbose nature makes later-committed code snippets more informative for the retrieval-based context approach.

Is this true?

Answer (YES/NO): YES